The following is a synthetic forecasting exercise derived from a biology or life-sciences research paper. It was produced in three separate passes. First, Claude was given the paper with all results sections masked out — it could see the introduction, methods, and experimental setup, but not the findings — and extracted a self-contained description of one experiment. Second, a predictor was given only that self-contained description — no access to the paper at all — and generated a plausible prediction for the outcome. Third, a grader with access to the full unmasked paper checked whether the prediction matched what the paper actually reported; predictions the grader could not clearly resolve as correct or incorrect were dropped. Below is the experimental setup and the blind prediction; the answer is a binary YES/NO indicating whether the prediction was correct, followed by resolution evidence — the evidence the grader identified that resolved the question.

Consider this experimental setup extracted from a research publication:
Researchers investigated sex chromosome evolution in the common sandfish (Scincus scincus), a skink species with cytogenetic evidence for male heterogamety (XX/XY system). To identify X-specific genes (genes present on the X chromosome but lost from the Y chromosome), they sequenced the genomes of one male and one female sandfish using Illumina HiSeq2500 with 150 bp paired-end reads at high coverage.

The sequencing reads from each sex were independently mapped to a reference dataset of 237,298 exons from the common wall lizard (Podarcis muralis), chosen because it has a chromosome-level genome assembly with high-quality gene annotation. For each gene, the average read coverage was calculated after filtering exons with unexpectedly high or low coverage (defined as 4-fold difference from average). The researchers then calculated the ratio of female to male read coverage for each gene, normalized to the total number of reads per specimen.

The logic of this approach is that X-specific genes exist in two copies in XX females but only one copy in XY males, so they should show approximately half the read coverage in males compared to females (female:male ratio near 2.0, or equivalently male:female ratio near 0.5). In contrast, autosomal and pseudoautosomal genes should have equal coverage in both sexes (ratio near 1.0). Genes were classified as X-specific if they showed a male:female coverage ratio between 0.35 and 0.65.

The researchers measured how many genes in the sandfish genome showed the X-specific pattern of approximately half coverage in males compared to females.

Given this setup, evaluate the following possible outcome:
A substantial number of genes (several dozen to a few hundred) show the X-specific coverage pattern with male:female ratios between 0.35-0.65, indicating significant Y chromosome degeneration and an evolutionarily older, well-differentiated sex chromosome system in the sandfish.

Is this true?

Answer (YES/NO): NO